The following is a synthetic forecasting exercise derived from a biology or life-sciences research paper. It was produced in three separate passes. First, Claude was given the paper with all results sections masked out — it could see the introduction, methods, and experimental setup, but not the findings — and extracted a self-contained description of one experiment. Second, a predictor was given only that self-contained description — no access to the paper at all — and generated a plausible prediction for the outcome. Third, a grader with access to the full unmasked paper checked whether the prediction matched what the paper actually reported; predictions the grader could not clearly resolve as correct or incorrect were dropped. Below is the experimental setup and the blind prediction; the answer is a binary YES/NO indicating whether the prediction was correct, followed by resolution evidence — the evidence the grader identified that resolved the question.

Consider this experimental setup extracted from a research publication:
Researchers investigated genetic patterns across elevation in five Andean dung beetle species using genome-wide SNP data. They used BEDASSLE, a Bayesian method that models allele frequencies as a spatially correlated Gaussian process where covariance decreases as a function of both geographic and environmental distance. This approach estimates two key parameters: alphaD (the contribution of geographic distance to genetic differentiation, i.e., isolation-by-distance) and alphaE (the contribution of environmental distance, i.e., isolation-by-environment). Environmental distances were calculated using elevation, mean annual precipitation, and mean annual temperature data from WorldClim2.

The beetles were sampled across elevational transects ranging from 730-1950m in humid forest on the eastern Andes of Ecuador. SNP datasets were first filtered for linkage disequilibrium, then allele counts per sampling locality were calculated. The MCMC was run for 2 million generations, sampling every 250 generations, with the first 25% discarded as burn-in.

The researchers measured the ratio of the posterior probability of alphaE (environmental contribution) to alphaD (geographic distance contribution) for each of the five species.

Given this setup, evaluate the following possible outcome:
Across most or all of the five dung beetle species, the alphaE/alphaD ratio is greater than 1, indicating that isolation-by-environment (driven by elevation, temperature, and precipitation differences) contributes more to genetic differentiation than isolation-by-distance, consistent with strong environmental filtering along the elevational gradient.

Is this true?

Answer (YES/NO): NO